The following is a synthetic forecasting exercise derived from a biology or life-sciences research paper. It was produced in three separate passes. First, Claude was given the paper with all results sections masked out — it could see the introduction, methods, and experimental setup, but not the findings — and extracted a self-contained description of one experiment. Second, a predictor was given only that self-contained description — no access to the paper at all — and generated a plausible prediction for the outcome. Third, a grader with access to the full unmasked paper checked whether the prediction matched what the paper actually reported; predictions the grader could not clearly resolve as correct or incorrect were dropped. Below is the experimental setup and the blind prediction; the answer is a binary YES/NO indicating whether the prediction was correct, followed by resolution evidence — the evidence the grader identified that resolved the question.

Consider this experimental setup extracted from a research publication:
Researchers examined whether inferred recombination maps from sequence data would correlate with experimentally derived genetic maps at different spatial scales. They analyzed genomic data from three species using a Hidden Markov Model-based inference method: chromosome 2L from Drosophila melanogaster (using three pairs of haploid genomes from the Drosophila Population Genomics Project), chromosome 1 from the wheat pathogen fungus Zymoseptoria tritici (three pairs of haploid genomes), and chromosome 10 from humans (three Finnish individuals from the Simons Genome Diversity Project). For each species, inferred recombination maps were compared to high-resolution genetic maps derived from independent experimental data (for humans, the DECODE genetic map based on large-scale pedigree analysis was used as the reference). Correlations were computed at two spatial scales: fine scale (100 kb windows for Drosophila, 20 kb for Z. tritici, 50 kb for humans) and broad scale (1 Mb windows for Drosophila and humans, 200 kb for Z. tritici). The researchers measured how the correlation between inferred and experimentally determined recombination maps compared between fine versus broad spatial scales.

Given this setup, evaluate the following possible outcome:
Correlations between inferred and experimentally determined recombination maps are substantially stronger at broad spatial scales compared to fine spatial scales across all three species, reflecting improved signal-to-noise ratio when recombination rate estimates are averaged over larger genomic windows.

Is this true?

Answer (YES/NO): YES